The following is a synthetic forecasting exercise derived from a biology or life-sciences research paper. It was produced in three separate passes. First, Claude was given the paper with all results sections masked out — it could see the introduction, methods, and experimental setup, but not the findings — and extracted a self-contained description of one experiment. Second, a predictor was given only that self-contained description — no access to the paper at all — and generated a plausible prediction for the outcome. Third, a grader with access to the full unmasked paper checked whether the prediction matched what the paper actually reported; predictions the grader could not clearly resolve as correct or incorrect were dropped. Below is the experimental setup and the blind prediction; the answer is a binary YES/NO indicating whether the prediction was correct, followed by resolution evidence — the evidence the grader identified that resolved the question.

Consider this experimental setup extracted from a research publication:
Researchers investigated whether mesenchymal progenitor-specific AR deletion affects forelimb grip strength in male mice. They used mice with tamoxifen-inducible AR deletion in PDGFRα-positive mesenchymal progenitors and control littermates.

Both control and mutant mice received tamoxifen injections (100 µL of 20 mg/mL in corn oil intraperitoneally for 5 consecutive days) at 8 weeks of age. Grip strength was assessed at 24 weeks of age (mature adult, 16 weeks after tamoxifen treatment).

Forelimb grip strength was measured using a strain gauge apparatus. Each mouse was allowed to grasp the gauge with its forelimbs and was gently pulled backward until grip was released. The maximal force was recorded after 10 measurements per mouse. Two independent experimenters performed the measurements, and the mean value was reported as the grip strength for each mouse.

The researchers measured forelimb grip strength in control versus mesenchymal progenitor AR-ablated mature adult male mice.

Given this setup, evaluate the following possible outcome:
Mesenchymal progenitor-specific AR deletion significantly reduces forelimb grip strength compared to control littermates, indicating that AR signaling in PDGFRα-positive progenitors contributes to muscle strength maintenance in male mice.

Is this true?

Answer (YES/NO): NO